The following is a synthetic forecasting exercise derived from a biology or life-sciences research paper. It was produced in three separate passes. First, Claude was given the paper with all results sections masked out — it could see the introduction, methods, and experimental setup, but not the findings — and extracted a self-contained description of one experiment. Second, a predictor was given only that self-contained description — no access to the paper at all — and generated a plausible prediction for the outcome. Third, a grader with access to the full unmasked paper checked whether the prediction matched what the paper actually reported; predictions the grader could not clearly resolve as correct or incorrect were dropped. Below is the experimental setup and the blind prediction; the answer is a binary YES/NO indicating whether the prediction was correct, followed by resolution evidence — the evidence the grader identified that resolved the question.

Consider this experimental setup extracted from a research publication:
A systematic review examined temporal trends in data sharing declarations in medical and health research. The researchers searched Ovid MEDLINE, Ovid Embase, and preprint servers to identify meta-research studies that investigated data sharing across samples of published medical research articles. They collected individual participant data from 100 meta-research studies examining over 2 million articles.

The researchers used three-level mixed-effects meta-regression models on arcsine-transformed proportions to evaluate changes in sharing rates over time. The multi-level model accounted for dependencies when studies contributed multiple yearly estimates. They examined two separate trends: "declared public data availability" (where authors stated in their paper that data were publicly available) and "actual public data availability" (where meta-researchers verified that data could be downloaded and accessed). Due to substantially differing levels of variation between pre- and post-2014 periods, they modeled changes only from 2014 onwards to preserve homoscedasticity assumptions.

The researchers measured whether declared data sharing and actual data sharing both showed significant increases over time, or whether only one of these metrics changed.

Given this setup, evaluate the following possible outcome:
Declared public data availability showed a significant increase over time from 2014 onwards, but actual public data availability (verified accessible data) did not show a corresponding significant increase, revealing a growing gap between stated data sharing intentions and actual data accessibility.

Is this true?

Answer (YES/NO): YES